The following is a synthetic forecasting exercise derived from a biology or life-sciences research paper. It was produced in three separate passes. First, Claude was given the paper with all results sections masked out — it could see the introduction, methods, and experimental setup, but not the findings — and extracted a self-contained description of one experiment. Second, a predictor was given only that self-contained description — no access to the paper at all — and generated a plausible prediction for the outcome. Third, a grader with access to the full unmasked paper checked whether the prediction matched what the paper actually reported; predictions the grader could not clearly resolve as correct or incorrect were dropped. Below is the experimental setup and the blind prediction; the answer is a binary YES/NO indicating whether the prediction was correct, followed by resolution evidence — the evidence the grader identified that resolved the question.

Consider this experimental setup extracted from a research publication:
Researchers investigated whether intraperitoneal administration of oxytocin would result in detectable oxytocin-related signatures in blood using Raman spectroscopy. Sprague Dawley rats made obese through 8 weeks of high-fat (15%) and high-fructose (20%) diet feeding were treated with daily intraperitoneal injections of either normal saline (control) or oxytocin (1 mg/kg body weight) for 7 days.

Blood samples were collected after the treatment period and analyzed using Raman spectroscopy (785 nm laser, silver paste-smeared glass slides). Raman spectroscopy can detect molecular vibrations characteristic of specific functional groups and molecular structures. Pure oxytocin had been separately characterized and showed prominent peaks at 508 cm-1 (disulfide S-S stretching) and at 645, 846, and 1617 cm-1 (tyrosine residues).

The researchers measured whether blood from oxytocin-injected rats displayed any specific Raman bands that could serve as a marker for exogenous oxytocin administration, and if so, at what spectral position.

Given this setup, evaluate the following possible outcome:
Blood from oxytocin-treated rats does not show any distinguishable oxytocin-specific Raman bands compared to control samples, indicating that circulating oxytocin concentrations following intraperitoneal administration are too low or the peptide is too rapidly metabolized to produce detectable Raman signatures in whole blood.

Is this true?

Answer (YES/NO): NO